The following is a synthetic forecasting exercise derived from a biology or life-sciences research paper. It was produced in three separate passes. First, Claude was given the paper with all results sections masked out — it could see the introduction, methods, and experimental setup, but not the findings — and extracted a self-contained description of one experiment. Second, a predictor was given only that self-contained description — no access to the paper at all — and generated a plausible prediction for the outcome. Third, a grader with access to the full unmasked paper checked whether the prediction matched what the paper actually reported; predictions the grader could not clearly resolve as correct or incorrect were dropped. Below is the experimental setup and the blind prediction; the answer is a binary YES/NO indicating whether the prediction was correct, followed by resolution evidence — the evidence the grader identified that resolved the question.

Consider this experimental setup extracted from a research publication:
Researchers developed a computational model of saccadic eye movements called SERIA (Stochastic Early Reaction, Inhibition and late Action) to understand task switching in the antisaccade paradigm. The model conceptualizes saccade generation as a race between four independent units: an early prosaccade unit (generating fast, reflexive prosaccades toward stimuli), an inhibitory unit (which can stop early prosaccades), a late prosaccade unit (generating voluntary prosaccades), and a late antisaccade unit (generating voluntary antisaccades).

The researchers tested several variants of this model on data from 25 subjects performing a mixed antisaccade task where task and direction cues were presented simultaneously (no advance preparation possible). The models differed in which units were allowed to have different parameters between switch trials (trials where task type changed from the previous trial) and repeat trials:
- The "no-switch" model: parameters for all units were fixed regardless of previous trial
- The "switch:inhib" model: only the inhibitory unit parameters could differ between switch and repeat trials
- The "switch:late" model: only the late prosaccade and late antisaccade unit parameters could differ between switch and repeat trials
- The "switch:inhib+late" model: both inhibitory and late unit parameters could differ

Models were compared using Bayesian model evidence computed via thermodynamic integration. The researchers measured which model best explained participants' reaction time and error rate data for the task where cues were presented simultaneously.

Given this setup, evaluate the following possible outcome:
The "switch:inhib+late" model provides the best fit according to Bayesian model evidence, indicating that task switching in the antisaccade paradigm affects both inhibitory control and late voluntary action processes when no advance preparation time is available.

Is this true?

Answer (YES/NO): YES